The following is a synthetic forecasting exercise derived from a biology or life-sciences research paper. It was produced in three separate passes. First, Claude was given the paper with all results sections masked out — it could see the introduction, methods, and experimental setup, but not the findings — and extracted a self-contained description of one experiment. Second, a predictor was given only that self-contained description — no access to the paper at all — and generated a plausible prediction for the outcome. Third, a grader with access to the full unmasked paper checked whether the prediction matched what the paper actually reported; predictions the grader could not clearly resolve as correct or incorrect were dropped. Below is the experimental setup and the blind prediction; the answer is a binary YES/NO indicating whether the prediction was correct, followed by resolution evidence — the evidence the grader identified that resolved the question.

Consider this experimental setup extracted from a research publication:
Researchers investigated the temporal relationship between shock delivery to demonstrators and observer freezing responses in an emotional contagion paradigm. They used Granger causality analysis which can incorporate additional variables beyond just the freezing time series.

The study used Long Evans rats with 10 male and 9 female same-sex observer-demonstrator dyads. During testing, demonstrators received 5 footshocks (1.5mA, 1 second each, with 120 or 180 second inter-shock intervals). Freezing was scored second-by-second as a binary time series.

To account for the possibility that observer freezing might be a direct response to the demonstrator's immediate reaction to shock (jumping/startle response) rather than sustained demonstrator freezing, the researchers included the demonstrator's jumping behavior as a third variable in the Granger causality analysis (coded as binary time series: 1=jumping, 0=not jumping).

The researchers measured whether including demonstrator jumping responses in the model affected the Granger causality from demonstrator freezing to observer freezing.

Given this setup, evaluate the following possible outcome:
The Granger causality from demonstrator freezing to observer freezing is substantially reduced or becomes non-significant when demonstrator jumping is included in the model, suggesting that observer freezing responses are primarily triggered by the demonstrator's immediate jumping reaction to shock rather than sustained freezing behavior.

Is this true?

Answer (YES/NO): NO